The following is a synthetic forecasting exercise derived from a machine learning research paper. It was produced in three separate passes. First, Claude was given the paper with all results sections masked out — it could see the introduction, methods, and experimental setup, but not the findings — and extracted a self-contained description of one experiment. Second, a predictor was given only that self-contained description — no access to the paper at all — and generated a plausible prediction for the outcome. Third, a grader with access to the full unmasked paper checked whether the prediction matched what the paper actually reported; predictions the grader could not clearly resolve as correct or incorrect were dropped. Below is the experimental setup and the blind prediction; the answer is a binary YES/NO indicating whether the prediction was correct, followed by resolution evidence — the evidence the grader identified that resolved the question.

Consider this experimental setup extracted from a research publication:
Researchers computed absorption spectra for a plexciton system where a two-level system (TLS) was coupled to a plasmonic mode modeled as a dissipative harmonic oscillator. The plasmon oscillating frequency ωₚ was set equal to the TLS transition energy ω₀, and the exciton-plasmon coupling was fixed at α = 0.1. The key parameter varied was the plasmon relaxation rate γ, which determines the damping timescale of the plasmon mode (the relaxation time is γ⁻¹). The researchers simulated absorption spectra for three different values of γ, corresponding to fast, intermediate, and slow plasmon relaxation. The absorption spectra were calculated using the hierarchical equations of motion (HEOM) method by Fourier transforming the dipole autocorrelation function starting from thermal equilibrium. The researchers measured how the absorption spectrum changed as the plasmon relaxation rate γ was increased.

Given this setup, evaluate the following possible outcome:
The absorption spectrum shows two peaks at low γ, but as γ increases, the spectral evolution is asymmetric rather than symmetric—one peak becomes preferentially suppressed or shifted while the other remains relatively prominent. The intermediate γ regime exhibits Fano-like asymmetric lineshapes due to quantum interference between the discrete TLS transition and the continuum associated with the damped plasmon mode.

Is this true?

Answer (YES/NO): NO